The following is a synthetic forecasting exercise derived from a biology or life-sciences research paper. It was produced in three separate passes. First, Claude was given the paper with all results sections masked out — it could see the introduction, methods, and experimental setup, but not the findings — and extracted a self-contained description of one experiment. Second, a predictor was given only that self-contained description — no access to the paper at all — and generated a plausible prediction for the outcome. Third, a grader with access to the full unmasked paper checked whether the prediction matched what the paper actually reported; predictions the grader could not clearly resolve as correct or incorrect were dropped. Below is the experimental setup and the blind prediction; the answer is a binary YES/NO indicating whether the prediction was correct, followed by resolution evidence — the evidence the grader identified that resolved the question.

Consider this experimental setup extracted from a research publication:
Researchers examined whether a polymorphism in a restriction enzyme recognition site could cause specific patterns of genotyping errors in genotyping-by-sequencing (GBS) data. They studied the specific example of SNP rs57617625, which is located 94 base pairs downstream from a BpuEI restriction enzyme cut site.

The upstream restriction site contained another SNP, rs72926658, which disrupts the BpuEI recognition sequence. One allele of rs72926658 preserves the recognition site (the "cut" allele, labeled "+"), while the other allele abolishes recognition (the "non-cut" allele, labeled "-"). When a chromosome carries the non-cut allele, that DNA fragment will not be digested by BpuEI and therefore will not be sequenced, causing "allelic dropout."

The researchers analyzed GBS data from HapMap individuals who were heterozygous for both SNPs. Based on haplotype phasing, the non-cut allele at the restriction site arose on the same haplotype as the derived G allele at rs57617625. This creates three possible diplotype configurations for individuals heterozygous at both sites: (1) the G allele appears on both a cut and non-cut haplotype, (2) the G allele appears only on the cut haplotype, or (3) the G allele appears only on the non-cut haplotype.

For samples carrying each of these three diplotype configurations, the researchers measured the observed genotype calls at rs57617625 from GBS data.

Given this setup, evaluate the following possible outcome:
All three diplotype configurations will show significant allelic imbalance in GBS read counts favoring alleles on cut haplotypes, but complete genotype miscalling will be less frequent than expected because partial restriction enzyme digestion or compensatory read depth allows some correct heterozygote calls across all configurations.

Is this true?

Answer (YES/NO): NO